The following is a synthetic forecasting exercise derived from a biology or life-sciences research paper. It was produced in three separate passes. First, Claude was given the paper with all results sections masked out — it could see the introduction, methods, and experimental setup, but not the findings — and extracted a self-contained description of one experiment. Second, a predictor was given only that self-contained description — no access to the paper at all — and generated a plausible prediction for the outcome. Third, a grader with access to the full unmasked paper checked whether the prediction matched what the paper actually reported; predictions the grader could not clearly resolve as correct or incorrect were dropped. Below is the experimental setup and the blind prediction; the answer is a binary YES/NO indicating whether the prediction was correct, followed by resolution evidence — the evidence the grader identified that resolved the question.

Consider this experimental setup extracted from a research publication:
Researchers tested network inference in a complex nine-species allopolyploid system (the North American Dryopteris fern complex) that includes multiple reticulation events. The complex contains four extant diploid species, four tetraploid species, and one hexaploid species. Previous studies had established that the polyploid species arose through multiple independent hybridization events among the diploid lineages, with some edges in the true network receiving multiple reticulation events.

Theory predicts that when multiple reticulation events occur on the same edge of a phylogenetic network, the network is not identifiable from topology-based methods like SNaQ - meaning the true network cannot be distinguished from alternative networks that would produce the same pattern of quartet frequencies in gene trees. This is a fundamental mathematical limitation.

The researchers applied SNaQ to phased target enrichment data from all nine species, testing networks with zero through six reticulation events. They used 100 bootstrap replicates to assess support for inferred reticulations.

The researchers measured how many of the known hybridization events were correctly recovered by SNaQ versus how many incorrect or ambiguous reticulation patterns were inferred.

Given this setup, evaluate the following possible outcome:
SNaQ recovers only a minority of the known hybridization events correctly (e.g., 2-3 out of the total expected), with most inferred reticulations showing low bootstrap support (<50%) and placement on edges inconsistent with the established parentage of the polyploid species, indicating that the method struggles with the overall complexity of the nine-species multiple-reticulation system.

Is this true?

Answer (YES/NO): NO